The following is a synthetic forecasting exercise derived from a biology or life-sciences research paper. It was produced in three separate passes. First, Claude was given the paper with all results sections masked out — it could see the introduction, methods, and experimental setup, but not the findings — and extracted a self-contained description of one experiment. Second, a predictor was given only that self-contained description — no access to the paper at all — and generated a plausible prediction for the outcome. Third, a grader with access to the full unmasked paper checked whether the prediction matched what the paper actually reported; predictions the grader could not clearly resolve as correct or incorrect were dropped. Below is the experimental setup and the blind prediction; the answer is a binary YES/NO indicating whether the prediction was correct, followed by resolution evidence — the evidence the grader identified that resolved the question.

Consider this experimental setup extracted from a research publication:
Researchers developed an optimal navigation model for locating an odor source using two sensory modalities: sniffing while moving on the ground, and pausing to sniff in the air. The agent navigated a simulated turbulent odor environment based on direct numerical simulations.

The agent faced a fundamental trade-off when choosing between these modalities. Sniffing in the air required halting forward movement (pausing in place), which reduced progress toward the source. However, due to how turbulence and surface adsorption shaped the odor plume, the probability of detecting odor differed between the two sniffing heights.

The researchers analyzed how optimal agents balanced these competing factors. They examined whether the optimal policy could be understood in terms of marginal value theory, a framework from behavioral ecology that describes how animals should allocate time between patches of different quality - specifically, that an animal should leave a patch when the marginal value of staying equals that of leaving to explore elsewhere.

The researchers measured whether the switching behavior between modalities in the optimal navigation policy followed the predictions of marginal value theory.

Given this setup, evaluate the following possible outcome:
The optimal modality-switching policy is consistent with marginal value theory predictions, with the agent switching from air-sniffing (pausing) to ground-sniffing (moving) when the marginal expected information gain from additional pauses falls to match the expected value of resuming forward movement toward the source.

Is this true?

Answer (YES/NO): YES